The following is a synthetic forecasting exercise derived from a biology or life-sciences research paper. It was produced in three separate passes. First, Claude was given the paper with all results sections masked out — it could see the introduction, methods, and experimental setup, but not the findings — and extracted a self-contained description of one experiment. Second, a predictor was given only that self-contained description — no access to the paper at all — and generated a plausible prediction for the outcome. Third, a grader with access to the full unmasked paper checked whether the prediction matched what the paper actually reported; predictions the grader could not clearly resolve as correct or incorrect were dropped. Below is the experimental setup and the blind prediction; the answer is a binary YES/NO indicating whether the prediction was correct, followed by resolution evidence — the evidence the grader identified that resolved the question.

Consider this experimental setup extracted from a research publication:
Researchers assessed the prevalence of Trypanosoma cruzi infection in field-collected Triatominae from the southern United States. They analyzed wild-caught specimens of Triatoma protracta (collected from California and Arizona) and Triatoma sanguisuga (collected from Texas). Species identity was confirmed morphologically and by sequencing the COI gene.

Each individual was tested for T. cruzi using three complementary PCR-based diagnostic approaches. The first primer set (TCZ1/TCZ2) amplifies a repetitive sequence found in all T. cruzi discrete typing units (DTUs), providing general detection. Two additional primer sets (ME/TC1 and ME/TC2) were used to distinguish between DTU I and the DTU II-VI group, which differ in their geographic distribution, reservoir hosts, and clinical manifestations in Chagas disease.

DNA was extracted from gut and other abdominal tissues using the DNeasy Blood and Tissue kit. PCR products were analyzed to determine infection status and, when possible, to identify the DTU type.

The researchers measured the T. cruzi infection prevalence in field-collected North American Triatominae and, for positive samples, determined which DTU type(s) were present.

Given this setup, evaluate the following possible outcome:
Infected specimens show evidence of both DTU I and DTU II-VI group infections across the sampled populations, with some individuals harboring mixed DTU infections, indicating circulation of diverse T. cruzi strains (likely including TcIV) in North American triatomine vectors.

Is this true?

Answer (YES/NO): YES